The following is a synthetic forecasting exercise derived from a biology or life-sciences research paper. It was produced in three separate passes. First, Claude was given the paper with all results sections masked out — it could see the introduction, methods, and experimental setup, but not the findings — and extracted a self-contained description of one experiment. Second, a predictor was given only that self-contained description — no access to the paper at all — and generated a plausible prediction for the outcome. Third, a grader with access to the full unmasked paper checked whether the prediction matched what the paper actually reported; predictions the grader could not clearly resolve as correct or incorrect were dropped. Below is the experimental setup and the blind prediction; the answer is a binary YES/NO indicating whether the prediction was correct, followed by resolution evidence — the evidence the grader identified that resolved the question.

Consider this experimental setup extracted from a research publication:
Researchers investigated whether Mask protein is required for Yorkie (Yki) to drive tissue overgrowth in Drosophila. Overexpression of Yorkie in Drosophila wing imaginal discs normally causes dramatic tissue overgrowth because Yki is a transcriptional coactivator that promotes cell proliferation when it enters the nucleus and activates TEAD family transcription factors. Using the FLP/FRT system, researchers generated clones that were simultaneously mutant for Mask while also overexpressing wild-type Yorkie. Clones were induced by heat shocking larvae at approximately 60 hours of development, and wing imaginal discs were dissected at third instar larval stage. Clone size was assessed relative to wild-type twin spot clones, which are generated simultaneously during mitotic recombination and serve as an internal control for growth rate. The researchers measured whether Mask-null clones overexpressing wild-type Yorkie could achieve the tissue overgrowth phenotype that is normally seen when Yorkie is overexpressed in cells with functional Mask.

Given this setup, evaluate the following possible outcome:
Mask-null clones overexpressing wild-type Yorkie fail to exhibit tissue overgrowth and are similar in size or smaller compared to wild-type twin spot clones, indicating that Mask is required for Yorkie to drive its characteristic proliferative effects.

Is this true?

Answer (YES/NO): YES